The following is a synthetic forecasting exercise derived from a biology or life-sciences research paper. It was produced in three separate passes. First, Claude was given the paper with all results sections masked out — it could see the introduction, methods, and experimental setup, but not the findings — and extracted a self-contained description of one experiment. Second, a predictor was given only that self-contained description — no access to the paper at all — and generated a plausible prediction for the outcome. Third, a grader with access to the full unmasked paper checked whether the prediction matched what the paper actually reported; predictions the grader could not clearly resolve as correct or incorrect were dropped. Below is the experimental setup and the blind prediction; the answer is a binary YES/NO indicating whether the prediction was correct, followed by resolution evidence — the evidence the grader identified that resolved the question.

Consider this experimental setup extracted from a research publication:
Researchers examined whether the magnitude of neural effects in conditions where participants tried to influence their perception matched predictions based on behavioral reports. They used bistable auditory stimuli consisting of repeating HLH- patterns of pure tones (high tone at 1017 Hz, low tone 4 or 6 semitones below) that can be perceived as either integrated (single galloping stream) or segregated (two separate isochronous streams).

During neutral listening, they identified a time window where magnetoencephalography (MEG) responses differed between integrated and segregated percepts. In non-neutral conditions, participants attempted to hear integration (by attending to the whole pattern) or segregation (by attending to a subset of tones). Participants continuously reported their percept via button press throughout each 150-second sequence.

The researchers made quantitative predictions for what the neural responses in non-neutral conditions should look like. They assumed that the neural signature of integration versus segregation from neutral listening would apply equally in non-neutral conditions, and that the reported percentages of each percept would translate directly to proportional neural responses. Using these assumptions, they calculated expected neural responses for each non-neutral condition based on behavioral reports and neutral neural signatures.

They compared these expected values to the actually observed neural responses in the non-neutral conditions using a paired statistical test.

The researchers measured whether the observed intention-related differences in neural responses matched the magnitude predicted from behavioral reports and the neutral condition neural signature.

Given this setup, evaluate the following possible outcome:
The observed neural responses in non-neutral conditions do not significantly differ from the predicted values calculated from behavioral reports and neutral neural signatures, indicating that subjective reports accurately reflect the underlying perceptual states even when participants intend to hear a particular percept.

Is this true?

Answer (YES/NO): YES